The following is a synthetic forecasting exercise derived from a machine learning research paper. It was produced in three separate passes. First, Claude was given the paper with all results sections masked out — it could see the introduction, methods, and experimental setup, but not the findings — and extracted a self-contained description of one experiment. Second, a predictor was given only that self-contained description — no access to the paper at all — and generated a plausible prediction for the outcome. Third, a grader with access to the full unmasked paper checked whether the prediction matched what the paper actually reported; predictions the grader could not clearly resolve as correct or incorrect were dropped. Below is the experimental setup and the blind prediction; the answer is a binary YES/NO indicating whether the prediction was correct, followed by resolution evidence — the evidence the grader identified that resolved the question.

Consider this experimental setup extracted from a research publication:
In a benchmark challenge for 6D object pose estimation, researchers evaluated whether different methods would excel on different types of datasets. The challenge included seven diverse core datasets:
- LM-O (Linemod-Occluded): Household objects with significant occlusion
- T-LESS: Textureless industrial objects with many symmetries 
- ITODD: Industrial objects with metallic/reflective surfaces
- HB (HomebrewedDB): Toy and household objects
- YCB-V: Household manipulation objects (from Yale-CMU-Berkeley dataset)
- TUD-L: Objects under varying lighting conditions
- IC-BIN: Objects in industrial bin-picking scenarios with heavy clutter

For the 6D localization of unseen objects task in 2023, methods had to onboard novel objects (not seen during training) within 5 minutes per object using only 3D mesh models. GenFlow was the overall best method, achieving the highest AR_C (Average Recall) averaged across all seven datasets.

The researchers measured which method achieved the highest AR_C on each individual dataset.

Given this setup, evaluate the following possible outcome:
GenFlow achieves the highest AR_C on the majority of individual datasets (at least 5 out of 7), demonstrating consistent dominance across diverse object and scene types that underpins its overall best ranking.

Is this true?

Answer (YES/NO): YES